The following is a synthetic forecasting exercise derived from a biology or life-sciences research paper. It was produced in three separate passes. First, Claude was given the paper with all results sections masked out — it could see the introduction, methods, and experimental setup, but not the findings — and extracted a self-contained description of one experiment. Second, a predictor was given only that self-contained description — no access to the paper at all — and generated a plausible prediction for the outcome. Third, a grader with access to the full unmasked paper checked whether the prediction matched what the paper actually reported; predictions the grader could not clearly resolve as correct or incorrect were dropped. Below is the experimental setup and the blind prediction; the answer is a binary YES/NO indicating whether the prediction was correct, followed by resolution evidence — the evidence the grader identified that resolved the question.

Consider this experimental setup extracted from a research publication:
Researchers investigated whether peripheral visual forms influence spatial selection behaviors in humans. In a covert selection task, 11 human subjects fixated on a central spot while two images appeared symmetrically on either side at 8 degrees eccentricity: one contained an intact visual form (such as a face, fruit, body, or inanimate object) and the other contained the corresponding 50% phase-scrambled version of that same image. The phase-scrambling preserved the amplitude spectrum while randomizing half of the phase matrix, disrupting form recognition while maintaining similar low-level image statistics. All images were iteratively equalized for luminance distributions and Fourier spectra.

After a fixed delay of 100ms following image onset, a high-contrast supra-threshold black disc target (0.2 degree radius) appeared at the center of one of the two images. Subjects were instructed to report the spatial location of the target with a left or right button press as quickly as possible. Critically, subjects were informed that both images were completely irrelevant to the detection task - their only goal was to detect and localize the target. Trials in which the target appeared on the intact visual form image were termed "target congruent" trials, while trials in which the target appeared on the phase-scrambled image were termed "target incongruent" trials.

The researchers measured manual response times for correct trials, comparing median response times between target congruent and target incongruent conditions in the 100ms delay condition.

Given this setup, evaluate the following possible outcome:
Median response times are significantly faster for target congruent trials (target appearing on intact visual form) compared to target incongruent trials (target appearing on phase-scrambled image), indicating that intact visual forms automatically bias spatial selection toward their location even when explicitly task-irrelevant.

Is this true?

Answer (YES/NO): YES